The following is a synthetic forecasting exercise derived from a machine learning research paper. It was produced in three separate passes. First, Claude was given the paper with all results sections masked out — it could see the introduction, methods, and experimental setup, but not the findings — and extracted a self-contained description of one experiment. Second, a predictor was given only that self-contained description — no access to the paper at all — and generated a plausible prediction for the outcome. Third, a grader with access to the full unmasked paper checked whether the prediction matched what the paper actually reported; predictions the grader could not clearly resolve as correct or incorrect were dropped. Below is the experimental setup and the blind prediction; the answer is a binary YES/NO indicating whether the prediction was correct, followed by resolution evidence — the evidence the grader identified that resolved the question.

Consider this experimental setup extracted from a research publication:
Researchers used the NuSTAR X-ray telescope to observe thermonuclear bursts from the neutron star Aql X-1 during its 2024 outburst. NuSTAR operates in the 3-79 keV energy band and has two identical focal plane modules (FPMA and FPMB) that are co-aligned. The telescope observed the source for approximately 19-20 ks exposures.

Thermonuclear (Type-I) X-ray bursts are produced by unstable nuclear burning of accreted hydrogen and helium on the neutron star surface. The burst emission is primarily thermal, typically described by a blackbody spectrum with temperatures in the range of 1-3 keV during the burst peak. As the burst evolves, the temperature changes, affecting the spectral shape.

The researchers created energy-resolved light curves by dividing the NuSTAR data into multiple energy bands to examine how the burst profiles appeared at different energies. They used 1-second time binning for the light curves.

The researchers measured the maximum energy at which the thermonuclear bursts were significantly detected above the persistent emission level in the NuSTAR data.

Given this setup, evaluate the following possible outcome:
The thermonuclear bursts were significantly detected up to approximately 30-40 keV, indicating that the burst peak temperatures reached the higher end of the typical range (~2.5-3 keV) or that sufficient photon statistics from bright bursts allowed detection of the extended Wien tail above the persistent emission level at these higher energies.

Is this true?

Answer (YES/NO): NO